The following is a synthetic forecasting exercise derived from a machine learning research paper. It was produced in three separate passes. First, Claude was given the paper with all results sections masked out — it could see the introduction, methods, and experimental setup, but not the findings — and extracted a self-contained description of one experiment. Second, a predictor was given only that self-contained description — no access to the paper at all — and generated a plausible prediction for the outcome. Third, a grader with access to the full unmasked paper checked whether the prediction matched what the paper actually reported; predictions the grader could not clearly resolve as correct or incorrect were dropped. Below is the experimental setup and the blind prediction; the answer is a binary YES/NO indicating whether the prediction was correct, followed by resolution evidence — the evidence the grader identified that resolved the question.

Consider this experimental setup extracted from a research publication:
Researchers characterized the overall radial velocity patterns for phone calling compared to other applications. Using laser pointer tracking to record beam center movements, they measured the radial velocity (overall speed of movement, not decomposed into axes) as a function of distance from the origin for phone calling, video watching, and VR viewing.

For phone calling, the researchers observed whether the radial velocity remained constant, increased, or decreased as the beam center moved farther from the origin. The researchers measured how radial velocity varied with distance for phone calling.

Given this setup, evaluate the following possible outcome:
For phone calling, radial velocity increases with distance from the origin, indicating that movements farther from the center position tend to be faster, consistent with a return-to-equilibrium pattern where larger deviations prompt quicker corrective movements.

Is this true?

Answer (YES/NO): NO